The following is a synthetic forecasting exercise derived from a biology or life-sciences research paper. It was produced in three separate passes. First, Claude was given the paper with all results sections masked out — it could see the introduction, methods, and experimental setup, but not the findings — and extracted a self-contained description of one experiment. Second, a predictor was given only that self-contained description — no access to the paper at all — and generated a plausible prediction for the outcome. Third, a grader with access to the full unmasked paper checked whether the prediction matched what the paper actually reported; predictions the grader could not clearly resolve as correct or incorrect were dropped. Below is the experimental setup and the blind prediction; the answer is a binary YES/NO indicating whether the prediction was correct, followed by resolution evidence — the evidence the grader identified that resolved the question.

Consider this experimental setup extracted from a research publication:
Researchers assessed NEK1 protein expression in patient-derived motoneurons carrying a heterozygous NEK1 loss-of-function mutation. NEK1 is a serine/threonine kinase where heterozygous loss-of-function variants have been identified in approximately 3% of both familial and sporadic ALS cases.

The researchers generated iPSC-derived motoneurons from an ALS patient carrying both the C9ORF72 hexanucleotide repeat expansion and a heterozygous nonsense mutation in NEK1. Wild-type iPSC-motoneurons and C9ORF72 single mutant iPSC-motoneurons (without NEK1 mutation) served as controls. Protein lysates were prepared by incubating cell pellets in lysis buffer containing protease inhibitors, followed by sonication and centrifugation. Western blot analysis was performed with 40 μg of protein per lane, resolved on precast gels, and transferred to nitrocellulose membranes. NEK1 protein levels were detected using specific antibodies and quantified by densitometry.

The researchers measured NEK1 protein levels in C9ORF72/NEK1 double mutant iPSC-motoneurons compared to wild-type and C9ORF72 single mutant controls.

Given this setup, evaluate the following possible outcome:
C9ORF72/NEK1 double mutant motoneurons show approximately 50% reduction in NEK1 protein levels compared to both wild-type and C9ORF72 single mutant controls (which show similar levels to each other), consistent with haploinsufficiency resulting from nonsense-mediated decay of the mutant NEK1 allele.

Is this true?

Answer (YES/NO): NO